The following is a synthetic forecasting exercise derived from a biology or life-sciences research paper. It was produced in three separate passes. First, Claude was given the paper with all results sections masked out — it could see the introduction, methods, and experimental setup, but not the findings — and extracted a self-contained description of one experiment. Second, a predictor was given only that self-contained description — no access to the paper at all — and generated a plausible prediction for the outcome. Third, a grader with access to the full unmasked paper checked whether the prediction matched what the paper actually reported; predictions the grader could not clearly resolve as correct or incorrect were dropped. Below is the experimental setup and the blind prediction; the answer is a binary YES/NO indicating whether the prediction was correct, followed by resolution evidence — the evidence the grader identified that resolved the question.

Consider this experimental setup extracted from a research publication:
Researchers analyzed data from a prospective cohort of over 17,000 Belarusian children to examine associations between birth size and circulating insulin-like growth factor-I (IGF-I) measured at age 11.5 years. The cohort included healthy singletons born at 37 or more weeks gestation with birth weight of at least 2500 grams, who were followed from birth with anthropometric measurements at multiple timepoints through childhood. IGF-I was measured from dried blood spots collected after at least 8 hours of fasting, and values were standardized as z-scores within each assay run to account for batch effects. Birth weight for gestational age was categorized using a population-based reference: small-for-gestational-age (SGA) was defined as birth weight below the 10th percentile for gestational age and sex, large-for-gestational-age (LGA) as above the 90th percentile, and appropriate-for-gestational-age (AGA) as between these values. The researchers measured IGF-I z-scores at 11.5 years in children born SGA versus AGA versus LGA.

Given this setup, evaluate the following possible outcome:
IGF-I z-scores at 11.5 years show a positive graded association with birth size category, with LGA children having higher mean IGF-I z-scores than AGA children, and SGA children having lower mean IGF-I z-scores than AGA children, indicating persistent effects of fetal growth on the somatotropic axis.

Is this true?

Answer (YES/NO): NO